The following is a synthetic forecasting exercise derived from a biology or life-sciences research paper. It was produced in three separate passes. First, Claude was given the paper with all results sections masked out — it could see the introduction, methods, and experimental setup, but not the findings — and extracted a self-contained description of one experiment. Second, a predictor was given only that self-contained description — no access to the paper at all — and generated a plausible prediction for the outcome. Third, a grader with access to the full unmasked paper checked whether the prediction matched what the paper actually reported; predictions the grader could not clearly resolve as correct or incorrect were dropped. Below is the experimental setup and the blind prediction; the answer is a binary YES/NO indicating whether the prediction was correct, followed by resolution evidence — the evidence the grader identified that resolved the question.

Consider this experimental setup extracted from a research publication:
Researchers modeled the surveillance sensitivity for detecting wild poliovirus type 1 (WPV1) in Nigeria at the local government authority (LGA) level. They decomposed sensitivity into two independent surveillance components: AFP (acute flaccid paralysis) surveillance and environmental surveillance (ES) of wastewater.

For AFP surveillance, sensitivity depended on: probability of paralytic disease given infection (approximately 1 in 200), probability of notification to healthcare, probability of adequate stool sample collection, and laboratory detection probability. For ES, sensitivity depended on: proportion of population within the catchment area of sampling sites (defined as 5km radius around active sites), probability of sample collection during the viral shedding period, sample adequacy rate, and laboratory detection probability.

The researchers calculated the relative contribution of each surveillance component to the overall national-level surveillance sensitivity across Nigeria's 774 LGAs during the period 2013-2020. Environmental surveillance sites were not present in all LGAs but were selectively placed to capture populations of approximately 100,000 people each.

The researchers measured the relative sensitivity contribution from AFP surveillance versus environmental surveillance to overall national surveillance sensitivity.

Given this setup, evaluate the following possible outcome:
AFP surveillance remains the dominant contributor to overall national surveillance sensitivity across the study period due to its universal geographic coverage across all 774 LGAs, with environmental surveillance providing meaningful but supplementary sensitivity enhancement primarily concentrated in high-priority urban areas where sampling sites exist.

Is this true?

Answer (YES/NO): NO